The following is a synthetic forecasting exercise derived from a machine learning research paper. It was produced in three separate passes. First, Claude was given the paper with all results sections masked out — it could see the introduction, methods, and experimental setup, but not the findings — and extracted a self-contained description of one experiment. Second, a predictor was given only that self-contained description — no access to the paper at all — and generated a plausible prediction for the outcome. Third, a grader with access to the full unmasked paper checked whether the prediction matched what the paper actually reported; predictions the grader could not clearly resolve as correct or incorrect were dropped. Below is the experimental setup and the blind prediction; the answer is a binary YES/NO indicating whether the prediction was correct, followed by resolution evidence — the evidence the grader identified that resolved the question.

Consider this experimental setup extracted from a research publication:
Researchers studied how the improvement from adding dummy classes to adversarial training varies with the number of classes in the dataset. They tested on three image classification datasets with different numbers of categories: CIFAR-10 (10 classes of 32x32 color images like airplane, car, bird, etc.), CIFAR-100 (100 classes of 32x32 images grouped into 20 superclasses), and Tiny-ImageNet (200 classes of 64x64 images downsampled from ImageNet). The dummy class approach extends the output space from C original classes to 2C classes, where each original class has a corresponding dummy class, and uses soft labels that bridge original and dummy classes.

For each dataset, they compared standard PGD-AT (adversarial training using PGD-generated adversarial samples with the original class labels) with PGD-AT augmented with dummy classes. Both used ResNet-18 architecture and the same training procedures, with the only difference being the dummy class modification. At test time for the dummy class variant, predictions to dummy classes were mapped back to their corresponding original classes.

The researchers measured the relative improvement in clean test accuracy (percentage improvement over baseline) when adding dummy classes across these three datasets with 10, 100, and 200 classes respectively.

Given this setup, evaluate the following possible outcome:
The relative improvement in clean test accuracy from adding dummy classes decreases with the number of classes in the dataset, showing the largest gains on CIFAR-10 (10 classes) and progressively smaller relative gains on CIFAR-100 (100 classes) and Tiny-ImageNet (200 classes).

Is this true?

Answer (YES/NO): NO